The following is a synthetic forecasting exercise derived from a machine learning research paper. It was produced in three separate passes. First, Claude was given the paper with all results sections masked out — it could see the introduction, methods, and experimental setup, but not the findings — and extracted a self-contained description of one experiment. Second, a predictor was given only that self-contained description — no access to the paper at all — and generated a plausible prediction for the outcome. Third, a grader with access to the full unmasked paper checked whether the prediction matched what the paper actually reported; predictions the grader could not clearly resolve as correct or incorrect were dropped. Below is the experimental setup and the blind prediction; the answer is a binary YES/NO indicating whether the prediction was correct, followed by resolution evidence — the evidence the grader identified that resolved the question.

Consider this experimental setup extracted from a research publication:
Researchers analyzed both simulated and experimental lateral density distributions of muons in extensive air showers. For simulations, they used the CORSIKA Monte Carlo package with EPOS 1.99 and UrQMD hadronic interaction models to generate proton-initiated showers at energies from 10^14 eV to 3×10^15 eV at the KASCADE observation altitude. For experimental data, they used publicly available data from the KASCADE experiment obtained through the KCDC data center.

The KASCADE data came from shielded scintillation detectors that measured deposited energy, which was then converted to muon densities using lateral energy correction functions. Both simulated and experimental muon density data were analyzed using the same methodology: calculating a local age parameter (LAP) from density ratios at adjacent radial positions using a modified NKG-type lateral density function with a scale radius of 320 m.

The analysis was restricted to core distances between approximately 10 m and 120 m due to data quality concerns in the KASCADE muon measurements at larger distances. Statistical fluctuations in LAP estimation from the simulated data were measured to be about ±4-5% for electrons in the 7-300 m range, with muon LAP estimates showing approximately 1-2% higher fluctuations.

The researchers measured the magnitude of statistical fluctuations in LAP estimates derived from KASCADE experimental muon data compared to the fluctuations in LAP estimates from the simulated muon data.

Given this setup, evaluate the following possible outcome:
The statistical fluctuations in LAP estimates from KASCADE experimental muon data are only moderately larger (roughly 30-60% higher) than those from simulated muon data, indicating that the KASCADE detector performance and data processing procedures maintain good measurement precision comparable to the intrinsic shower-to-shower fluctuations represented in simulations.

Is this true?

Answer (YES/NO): NO